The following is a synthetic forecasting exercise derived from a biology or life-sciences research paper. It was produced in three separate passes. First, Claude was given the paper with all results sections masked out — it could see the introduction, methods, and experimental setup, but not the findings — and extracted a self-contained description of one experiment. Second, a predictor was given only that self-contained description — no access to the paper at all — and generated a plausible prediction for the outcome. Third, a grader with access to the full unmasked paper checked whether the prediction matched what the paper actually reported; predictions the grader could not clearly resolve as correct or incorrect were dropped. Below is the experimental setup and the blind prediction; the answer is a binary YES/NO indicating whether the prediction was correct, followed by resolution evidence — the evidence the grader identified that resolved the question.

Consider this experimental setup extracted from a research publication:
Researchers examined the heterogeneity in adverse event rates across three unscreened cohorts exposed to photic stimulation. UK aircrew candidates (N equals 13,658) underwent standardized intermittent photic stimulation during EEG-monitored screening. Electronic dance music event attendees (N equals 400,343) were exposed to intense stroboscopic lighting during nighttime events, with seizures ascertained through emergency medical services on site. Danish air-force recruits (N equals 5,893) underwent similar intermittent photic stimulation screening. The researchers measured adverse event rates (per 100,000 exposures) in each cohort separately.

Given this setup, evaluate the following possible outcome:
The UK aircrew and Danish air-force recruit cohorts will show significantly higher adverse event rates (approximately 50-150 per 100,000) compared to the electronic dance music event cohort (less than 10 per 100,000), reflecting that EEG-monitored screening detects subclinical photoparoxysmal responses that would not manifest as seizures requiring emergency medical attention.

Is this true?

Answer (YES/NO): NO